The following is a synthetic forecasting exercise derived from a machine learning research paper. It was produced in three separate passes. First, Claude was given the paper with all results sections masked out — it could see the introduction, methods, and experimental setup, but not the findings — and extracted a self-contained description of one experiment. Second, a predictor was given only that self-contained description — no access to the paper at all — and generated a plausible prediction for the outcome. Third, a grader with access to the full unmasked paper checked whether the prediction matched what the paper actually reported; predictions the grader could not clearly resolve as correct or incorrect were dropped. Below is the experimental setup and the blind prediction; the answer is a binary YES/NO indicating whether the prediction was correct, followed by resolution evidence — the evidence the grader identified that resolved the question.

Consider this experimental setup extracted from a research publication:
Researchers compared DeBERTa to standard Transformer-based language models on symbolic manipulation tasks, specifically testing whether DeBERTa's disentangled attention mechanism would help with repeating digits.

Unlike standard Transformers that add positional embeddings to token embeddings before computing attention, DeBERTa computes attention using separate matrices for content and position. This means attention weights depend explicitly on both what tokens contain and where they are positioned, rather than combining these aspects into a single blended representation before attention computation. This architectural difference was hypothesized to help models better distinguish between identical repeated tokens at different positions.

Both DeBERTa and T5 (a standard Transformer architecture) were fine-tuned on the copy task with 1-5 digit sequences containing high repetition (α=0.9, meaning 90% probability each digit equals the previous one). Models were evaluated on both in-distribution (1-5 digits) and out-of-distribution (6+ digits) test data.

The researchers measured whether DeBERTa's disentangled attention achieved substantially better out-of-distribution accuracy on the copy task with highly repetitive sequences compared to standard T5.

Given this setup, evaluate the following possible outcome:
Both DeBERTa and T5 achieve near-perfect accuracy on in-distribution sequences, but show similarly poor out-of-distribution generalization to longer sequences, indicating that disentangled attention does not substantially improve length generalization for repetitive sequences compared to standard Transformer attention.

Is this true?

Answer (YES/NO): NO